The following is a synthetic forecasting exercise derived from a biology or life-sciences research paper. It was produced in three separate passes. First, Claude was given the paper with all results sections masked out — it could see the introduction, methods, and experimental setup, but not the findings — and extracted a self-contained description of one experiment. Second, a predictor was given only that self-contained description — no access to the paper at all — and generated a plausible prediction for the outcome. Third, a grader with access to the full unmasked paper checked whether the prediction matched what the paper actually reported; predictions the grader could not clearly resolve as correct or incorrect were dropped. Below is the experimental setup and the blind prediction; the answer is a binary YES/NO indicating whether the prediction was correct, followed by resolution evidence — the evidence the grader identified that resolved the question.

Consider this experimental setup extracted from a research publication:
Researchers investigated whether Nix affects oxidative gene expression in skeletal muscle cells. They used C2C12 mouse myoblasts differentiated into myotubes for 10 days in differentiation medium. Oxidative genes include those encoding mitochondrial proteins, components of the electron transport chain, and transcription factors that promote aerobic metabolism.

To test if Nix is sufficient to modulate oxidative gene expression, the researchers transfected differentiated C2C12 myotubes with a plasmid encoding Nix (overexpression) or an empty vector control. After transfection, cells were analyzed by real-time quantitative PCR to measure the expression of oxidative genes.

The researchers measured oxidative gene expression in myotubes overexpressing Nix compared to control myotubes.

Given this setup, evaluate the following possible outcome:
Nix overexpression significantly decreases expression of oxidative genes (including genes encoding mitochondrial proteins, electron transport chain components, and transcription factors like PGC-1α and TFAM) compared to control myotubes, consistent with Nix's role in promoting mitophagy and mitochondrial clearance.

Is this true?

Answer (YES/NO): NO